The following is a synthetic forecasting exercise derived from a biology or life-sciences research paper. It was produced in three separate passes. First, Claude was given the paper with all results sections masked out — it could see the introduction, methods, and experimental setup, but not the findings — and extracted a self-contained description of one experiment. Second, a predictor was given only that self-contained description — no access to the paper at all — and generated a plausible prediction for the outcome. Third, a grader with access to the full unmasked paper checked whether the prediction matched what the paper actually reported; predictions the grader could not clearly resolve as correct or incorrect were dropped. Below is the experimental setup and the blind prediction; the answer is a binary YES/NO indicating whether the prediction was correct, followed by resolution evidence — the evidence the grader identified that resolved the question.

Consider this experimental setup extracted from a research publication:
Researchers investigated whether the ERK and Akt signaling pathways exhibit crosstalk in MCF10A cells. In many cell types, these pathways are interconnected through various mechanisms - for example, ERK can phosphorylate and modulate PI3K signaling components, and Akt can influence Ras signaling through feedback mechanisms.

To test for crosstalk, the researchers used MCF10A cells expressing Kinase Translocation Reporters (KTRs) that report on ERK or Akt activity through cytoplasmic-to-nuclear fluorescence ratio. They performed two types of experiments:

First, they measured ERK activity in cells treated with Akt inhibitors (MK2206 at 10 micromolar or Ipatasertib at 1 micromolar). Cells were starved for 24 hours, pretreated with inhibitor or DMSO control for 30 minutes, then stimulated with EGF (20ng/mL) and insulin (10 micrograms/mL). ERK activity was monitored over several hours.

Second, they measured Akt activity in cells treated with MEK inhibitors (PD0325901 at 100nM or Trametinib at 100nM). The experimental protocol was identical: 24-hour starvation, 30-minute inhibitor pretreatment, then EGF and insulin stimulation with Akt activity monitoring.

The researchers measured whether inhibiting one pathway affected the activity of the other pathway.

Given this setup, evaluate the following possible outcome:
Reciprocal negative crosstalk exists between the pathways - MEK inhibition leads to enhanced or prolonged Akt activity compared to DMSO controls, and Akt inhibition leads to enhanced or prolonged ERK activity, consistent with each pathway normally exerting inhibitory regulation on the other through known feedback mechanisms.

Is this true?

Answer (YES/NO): NO